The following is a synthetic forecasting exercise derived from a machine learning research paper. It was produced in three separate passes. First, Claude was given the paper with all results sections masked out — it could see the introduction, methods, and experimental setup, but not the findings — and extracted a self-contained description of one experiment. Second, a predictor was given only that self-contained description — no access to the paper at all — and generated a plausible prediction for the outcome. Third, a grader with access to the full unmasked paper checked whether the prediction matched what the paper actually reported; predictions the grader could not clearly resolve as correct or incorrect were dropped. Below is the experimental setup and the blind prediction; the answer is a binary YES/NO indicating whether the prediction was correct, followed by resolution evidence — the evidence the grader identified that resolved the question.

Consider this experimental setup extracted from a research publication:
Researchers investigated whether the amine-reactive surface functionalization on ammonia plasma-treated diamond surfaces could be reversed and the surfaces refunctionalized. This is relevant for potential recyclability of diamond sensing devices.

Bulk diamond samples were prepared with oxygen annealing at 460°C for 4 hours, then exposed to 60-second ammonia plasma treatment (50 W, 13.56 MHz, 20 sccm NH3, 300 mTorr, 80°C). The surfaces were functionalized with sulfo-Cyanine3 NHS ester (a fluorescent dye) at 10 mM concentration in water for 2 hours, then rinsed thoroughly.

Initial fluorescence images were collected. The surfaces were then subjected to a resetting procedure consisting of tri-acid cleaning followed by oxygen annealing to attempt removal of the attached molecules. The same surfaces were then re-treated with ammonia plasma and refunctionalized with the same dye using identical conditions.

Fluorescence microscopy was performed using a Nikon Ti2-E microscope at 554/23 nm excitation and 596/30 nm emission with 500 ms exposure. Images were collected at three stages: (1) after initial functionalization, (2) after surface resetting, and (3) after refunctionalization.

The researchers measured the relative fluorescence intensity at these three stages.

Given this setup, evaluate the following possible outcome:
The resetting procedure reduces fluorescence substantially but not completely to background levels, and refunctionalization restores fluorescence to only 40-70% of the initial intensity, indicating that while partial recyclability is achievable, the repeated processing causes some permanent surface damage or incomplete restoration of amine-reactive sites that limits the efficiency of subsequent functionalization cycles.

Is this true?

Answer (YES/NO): NO